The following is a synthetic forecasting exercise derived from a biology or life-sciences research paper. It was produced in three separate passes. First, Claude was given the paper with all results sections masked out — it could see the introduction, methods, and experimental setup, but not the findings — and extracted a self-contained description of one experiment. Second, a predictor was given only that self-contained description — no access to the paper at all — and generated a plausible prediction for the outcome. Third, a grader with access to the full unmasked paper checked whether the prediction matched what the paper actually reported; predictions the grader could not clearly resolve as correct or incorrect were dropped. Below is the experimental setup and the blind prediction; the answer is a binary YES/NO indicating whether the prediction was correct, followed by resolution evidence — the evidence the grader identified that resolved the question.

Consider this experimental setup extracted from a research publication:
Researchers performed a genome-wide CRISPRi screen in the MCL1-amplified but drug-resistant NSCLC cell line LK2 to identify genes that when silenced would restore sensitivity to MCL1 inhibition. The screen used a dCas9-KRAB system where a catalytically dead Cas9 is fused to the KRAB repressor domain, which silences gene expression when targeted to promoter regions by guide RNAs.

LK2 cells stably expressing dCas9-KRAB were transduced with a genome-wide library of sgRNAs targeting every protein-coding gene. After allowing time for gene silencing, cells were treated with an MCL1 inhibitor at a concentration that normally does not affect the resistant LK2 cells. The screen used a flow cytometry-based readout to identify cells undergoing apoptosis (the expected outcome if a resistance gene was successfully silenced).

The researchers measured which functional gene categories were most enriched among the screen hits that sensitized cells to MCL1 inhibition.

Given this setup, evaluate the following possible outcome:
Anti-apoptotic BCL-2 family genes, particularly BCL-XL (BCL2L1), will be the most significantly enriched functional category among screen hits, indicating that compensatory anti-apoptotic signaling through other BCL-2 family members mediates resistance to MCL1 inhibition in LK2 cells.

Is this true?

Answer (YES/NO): NO